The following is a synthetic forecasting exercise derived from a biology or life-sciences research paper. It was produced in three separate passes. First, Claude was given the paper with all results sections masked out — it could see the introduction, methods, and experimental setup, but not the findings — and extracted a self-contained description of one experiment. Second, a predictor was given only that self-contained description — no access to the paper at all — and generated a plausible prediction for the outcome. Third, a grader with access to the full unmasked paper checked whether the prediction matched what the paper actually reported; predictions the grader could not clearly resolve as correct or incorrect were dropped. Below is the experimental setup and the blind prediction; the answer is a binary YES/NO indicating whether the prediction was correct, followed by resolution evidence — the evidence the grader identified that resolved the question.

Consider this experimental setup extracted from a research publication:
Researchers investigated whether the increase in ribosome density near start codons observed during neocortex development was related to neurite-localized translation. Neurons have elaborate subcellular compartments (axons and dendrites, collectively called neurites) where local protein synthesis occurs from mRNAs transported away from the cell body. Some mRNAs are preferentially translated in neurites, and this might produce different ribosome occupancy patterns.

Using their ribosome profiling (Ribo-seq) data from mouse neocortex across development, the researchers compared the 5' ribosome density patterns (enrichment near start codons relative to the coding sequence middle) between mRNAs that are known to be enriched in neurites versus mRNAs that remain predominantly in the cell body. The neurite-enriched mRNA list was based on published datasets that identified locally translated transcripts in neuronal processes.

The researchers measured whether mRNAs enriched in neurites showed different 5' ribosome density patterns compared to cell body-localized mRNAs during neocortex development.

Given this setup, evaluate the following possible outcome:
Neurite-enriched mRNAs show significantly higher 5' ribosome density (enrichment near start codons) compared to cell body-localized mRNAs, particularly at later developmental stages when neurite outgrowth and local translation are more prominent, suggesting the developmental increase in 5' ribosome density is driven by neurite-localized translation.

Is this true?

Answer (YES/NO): NO